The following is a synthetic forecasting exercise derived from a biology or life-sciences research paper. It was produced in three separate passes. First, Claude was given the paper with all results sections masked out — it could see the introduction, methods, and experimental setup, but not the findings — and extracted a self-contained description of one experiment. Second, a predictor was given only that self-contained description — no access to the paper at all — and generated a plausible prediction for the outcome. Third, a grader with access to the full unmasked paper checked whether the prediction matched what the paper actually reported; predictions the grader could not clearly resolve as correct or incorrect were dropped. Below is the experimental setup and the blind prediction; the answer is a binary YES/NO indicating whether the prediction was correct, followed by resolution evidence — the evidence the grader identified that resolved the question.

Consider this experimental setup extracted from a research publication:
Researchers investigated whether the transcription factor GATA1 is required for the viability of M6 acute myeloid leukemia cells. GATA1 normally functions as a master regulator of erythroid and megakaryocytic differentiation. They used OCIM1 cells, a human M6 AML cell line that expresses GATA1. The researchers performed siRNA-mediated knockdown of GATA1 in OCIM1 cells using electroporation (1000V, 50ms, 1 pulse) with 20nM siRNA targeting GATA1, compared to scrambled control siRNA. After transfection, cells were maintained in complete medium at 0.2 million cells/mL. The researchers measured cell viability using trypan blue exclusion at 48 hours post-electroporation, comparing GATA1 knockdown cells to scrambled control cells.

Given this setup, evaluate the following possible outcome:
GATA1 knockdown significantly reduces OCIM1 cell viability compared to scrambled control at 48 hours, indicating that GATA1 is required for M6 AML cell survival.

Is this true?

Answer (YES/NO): YES